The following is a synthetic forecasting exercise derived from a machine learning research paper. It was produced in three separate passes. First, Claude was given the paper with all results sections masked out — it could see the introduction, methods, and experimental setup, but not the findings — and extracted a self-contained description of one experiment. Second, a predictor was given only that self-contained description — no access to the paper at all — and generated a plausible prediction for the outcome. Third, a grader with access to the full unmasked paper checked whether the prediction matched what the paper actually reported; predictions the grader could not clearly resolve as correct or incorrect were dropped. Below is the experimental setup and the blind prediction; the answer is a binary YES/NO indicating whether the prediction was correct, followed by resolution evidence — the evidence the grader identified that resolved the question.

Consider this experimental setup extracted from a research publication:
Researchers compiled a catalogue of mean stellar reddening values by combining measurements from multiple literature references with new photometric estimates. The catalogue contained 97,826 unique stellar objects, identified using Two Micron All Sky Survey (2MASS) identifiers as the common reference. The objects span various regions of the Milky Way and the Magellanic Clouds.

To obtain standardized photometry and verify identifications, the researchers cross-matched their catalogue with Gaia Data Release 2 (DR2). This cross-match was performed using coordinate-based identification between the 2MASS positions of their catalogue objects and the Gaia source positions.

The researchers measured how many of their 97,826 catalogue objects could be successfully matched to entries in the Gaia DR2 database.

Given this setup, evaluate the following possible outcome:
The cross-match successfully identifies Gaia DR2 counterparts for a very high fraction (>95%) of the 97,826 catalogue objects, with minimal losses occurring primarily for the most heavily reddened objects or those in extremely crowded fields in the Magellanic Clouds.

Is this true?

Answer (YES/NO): YES